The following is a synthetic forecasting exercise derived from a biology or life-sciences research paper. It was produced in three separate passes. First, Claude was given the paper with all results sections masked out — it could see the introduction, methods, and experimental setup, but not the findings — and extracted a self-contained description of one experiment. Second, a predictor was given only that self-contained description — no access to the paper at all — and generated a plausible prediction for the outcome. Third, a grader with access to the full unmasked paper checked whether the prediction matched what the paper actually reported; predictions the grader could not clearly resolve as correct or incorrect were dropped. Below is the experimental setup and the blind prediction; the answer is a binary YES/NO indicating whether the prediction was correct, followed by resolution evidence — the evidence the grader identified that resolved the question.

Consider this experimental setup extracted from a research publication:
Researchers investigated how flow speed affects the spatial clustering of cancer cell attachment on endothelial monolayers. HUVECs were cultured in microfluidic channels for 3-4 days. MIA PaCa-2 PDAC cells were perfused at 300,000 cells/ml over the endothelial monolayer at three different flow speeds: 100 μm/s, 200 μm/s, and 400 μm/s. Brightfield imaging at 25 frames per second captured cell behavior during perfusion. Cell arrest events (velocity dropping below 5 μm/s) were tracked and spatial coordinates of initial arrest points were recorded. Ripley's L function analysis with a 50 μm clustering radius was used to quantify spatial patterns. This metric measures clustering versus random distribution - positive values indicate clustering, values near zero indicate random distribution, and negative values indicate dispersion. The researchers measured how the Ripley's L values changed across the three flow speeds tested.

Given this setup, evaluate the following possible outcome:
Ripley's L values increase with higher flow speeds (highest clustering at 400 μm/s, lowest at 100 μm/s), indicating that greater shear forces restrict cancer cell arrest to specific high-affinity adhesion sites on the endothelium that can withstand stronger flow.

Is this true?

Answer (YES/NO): YES